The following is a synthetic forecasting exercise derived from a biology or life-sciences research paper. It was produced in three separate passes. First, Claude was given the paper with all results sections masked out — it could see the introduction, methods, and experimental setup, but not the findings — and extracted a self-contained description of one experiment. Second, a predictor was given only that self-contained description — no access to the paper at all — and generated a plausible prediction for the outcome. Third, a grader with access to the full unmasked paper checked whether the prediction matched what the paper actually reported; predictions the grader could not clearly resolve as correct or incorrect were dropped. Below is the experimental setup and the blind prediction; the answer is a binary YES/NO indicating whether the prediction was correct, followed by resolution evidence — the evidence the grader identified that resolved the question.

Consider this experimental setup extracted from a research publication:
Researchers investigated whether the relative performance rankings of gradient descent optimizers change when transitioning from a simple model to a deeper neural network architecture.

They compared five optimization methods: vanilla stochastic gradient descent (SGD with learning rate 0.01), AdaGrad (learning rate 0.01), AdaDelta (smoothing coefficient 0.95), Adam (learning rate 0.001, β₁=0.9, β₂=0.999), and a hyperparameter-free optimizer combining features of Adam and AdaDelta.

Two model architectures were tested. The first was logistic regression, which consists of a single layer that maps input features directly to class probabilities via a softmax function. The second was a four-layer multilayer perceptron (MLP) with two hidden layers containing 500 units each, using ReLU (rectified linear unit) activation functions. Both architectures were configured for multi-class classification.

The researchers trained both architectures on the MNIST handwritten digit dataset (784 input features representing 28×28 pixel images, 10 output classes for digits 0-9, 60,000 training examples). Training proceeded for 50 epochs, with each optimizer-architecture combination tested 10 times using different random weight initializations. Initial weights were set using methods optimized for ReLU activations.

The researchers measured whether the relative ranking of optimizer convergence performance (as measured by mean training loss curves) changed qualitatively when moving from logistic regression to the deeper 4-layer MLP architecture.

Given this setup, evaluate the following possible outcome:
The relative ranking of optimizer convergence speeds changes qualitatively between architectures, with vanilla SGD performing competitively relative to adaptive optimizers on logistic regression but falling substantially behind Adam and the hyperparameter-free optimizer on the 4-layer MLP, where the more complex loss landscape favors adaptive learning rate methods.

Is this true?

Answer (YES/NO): NO